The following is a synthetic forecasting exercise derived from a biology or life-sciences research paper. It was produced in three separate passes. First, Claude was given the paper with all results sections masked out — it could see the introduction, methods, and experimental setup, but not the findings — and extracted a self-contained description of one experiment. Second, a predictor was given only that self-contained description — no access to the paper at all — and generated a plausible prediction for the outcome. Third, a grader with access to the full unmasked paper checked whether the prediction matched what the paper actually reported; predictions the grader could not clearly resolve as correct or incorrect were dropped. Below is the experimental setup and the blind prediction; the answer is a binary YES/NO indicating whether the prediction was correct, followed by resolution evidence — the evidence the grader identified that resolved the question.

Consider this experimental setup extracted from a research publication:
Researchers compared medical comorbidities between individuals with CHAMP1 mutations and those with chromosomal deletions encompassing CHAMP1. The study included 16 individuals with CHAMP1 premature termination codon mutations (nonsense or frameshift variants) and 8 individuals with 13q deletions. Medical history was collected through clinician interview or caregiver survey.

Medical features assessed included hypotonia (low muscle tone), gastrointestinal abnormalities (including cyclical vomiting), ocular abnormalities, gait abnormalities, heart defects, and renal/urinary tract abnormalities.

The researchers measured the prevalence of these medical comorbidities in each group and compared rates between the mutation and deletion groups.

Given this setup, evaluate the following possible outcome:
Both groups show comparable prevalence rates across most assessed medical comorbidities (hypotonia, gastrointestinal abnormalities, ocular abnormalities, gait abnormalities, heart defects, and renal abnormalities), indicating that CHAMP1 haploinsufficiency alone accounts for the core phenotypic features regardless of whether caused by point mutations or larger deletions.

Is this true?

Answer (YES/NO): NO